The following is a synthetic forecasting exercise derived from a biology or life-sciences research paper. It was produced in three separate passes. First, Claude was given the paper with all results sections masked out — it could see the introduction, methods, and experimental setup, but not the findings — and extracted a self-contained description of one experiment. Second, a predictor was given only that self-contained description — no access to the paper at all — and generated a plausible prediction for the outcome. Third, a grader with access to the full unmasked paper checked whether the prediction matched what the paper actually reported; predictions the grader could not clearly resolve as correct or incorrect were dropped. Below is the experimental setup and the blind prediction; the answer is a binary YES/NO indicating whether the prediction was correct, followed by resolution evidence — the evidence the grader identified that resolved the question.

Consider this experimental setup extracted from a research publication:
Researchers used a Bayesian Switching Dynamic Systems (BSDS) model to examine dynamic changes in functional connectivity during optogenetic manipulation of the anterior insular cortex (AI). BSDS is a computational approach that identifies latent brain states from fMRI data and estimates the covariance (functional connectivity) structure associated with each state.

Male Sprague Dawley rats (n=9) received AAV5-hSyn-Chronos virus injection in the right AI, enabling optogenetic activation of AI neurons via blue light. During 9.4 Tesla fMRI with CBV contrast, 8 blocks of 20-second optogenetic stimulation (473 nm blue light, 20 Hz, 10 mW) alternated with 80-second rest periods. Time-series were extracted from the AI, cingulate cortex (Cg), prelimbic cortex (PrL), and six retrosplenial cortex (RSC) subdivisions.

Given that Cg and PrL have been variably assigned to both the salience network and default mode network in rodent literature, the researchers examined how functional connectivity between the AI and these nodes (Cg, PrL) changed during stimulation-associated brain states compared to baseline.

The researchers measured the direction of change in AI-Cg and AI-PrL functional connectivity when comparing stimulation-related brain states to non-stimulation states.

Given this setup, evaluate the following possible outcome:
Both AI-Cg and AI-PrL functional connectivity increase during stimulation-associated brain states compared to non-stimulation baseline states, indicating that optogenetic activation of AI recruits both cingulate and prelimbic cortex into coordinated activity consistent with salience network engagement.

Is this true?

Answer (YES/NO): NO